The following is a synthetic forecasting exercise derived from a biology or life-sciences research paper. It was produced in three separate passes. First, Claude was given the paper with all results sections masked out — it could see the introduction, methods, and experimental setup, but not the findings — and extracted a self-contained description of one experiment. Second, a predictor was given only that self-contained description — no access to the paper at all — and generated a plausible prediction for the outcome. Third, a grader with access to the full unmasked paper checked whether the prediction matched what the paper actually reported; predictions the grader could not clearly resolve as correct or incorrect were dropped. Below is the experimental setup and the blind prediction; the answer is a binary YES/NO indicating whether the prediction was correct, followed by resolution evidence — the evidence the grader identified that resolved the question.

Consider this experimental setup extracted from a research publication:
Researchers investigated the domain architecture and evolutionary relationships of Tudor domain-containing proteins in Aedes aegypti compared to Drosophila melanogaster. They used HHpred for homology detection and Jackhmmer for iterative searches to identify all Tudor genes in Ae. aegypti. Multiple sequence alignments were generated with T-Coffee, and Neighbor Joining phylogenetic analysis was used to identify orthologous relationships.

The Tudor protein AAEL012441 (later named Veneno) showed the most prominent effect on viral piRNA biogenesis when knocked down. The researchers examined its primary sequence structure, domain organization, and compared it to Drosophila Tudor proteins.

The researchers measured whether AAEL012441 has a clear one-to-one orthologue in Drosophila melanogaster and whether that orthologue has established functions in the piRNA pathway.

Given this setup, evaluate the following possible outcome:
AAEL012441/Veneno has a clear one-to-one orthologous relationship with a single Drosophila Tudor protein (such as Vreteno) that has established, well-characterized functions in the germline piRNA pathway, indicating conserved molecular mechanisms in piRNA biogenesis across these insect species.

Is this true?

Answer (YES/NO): NO